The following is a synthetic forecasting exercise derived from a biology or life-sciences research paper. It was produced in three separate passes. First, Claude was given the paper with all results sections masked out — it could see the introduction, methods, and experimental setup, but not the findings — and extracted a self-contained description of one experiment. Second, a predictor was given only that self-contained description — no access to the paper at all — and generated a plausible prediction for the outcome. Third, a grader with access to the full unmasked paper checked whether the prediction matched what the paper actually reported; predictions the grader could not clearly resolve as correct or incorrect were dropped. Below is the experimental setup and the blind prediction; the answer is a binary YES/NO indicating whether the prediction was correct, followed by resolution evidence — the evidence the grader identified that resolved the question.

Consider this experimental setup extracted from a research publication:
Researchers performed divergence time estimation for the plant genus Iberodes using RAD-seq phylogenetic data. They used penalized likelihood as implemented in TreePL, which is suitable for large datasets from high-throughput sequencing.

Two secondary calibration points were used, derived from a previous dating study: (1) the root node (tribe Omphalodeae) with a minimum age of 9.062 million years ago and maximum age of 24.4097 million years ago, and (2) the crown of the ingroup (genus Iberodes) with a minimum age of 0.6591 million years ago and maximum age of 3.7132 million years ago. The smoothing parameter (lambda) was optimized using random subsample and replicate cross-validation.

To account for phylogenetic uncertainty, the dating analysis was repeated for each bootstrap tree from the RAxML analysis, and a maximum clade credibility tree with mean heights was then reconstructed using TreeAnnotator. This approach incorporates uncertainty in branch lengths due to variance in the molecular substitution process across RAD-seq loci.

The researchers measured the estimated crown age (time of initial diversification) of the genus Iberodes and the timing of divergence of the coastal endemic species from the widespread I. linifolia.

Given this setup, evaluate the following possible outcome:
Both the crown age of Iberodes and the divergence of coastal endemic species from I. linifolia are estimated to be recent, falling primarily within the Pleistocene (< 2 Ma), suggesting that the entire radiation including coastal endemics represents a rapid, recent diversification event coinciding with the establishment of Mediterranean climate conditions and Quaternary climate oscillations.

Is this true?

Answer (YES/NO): NO